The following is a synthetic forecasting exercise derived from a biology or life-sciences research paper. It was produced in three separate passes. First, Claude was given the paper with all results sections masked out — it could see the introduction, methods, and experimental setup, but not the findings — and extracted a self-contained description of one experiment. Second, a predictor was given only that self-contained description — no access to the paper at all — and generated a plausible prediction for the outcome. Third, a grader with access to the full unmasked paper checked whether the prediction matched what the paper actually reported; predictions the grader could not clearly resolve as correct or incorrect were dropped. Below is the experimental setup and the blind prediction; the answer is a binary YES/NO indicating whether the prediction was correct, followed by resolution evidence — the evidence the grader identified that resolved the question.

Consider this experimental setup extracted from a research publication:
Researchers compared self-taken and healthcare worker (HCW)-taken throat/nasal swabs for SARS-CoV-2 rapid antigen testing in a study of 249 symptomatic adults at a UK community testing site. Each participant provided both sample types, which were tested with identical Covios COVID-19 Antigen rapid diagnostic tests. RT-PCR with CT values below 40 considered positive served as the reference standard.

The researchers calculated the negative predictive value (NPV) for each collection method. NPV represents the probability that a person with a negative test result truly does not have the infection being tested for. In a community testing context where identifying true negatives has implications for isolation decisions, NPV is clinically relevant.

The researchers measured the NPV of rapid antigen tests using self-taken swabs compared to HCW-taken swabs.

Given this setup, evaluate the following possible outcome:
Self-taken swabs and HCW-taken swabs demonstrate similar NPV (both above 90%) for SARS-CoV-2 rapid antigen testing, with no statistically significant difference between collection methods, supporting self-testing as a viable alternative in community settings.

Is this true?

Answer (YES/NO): NO